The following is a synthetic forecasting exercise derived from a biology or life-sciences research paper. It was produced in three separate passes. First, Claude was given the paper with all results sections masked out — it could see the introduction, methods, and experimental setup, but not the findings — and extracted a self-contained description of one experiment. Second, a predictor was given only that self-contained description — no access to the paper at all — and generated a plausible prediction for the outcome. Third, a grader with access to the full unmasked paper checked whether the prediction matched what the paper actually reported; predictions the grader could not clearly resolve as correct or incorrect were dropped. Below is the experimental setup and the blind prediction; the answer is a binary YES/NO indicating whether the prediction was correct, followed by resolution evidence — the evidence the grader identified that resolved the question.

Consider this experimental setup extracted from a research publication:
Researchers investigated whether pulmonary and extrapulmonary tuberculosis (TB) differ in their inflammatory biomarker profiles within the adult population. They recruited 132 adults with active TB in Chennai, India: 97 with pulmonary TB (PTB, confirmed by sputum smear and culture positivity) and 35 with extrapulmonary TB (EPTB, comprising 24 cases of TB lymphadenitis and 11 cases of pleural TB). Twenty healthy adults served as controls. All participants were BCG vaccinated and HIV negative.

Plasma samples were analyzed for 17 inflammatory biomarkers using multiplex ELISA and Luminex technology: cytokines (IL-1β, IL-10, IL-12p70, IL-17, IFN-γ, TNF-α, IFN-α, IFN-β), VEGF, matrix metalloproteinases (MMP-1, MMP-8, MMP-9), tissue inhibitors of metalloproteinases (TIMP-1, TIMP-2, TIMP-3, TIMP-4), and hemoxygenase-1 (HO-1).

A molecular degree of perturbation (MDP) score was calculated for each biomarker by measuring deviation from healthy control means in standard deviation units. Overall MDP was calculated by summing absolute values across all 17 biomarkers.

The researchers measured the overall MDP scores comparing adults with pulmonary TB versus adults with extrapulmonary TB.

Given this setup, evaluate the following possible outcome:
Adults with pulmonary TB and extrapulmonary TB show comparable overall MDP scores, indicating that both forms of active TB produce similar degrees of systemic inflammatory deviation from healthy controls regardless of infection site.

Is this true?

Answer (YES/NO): NO